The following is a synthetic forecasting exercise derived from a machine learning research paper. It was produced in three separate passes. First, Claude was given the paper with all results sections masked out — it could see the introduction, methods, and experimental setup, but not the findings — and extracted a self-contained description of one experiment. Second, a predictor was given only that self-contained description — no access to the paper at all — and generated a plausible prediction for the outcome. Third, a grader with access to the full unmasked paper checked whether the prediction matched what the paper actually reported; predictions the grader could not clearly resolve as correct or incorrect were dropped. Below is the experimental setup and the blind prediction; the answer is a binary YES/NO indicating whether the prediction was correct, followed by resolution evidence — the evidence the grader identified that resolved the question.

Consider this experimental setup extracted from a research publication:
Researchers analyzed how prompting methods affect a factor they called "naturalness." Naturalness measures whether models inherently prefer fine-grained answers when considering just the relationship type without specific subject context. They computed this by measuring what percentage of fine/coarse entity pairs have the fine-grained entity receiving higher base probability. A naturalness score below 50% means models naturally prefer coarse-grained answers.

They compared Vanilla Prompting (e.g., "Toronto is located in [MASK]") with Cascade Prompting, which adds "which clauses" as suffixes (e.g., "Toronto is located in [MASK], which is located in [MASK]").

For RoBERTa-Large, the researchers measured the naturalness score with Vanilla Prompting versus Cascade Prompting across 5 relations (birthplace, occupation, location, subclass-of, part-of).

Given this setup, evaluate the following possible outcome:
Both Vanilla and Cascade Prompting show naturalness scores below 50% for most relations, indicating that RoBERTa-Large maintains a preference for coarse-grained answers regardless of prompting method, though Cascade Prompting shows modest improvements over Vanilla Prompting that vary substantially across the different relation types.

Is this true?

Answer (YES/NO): NO